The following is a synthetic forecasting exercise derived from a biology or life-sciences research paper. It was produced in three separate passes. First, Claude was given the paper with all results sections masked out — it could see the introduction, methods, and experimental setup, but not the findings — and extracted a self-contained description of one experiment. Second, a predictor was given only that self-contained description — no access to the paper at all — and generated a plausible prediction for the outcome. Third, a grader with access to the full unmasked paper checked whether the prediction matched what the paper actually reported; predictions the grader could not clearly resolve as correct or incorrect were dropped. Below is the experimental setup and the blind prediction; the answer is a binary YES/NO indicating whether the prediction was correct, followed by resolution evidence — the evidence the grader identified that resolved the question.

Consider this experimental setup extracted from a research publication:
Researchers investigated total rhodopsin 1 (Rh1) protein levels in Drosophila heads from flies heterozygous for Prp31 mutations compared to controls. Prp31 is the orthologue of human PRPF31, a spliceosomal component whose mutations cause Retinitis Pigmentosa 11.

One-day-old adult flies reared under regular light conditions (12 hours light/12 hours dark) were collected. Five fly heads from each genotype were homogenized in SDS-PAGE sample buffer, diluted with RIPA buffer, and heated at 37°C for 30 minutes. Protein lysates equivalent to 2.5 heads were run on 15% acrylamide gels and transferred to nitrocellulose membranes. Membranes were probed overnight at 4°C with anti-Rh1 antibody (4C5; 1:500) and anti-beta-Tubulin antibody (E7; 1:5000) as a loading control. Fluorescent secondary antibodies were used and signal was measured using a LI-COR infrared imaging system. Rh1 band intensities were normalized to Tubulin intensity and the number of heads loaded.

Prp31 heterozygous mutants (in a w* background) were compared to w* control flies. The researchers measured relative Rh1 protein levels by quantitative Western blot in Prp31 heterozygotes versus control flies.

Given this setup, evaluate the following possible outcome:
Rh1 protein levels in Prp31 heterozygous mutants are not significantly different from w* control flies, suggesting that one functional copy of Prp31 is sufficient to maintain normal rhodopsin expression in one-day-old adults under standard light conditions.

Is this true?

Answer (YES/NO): NO